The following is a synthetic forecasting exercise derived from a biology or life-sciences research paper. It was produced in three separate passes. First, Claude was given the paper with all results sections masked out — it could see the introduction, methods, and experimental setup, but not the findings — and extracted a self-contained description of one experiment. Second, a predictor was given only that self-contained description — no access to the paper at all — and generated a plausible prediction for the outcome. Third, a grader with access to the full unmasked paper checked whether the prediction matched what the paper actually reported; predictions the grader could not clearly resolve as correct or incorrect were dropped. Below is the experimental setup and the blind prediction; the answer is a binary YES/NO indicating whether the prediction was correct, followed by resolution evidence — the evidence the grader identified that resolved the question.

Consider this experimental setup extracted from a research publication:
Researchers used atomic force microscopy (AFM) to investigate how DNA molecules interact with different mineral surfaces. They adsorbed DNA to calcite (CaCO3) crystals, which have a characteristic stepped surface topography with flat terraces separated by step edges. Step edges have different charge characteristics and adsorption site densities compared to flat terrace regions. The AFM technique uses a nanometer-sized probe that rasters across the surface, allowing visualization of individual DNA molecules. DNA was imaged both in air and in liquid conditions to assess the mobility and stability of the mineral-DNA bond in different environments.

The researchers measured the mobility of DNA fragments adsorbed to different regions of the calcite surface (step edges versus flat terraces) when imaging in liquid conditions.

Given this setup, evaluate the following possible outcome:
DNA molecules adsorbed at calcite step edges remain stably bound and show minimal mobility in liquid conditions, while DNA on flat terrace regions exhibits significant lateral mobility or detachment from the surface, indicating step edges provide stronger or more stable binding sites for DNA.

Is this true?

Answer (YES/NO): YES